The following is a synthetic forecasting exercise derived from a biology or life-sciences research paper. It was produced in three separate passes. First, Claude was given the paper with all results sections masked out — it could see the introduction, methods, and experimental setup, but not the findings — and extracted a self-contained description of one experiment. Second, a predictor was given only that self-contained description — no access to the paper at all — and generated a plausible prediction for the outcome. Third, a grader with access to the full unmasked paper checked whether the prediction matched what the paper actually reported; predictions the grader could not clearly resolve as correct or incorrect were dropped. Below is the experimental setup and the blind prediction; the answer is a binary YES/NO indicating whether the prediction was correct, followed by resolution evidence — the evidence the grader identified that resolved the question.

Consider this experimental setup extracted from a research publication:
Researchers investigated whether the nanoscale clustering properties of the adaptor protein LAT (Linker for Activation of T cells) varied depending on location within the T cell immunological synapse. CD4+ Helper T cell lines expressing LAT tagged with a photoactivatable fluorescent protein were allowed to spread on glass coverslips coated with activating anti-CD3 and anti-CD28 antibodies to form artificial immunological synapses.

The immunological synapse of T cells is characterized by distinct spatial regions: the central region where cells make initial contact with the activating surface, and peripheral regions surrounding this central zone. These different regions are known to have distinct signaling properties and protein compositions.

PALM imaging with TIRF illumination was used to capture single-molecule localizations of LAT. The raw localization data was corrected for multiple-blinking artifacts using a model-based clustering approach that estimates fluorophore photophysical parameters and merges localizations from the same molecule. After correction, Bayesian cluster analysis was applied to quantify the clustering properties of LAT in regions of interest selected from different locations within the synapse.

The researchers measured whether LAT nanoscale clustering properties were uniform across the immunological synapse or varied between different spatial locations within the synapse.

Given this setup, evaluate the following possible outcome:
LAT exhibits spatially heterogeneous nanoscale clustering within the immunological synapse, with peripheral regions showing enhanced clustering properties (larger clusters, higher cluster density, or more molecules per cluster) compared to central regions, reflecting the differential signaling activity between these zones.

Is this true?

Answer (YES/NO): NO